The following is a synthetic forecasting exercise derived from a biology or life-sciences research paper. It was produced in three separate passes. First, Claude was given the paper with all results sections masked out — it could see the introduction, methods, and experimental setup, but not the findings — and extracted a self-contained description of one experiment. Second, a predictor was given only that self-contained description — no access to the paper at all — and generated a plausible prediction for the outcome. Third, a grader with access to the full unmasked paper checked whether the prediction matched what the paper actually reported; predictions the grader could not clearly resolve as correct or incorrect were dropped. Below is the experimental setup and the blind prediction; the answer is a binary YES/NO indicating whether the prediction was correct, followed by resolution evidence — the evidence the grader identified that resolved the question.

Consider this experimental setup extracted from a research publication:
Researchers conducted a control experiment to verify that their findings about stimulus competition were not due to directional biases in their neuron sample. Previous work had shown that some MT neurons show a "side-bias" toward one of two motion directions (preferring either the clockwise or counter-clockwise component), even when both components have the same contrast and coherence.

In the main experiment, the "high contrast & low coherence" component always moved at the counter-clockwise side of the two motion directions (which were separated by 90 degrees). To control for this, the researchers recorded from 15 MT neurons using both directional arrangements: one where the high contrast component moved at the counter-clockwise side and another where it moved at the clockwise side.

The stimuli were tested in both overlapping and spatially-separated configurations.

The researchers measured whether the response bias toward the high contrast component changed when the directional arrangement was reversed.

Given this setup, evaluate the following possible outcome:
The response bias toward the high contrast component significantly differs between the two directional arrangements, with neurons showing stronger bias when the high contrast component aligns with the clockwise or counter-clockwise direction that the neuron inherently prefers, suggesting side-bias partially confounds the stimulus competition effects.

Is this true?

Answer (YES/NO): NO